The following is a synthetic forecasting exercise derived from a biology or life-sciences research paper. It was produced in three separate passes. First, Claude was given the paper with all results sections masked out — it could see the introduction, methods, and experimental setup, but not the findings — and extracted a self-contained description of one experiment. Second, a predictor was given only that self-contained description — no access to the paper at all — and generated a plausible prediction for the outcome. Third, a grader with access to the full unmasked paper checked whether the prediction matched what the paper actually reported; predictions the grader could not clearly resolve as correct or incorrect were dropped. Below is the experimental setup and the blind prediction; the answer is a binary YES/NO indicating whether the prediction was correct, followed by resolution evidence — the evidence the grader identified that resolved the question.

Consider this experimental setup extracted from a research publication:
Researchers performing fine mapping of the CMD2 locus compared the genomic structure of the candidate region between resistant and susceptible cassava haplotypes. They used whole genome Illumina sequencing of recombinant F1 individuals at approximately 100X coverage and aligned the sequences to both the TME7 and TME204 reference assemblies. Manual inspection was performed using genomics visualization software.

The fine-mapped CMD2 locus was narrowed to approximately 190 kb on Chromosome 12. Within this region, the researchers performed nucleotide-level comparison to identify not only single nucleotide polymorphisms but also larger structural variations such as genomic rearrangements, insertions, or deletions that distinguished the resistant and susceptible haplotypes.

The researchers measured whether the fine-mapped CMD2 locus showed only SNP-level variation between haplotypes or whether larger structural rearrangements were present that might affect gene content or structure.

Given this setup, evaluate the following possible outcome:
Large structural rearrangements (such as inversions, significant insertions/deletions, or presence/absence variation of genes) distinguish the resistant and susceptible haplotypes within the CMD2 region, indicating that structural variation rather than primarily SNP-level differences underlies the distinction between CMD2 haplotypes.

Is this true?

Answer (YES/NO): NO